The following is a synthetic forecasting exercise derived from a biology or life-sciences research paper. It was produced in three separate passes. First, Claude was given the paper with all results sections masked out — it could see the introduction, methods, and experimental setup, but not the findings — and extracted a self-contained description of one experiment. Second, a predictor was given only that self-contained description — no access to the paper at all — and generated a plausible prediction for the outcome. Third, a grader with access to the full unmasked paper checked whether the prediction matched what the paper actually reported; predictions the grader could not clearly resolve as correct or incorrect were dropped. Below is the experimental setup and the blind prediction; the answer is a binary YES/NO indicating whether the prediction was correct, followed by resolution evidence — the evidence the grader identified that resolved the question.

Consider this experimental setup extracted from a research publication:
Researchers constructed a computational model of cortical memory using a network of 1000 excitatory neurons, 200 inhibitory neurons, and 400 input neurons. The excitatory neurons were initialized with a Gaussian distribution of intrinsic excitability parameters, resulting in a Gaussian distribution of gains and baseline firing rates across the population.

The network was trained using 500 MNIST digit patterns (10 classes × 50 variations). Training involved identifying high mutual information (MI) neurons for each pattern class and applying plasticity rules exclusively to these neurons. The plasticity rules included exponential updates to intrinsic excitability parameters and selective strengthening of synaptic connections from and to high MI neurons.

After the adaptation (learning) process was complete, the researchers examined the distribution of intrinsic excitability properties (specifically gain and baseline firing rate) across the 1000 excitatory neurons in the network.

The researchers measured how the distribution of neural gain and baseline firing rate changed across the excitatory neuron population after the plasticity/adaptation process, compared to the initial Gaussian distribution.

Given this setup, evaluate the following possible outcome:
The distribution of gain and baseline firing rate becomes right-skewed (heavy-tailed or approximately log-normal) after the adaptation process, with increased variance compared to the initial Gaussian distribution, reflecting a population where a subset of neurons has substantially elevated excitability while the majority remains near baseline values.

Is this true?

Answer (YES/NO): YES